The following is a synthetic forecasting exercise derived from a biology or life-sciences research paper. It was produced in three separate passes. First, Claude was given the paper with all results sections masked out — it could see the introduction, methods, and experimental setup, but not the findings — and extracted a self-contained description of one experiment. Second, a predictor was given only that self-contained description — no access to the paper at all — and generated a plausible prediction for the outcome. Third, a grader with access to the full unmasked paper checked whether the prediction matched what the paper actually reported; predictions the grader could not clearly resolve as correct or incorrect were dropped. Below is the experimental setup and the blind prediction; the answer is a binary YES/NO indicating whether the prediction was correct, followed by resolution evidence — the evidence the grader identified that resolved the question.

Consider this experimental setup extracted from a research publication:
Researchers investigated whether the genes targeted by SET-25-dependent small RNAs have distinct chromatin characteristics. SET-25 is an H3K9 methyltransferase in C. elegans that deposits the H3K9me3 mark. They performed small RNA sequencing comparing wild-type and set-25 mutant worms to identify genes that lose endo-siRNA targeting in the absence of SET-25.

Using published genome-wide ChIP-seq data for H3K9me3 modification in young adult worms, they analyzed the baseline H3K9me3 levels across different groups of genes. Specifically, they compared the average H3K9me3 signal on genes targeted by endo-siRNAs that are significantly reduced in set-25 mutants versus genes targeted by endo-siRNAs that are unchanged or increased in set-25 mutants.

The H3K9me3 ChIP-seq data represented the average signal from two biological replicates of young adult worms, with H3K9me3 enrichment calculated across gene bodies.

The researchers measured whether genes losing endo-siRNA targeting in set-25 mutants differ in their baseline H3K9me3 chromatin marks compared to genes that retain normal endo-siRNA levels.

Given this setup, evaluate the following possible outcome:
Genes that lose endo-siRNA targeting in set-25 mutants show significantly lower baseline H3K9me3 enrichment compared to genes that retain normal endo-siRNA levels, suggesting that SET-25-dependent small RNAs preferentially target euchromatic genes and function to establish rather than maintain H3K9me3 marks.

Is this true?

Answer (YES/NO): NO